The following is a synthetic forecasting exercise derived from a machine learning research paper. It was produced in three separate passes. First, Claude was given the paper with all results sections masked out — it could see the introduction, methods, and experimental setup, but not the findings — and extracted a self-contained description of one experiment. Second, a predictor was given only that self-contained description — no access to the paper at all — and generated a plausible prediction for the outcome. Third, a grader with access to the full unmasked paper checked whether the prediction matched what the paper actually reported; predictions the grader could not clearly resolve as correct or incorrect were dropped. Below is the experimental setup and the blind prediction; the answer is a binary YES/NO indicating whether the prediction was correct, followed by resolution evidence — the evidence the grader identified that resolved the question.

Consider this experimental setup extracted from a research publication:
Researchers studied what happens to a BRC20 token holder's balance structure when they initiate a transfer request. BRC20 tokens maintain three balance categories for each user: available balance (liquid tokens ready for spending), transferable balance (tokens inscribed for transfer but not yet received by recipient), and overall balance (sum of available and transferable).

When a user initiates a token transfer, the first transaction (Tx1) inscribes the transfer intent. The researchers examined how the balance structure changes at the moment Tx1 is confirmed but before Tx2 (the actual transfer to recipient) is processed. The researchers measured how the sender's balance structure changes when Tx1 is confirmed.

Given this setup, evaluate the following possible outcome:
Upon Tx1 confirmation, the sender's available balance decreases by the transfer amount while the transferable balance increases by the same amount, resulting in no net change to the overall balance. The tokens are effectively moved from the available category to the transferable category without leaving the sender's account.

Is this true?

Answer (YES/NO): YES